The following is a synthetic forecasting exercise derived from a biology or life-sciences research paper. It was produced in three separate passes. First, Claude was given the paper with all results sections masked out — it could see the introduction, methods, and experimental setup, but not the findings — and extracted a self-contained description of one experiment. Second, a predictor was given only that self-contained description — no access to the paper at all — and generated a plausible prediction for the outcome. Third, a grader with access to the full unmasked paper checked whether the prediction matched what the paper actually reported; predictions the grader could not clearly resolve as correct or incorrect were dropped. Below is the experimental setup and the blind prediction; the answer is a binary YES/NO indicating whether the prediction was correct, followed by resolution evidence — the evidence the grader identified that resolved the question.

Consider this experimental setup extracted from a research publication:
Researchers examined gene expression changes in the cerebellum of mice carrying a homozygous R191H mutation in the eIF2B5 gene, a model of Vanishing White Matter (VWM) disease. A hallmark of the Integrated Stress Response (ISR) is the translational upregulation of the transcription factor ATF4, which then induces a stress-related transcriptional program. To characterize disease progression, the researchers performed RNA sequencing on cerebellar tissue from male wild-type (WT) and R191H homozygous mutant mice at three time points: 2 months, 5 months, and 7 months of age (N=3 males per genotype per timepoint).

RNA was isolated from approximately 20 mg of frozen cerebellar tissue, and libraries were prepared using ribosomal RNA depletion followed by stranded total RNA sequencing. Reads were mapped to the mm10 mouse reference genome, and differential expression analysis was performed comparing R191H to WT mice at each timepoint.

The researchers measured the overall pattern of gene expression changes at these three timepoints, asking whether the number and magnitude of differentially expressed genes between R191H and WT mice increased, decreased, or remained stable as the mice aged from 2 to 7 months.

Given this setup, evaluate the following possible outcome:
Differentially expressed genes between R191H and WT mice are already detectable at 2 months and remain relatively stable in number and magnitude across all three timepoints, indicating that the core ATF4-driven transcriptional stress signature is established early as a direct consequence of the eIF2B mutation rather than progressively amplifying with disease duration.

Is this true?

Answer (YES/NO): YES